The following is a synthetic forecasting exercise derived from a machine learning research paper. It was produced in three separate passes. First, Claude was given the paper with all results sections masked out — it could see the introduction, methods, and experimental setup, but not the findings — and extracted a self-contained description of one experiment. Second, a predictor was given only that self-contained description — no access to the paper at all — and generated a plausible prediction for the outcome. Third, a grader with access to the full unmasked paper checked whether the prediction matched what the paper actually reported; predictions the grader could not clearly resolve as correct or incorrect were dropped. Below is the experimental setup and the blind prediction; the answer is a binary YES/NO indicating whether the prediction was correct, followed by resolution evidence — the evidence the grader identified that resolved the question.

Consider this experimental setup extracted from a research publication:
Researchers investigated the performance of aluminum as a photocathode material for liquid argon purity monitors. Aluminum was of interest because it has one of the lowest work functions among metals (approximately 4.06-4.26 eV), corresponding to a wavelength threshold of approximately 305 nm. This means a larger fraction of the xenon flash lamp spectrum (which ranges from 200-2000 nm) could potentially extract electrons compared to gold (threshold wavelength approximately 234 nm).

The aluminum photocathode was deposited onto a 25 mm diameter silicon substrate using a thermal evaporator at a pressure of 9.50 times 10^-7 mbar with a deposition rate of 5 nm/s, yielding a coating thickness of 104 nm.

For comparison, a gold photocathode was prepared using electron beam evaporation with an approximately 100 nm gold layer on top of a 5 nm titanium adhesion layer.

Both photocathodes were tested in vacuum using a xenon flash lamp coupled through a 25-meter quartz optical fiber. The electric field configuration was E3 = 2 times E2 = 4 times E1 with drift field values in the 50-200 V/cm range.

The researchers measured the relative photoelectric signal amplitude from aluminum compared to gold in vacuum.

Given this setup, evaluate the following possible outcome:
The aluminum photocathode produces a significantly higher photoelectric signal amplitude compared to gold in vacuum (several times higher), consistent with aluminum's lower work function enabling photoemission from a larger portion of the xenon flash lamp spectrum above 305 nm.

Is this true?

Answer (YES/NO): NO